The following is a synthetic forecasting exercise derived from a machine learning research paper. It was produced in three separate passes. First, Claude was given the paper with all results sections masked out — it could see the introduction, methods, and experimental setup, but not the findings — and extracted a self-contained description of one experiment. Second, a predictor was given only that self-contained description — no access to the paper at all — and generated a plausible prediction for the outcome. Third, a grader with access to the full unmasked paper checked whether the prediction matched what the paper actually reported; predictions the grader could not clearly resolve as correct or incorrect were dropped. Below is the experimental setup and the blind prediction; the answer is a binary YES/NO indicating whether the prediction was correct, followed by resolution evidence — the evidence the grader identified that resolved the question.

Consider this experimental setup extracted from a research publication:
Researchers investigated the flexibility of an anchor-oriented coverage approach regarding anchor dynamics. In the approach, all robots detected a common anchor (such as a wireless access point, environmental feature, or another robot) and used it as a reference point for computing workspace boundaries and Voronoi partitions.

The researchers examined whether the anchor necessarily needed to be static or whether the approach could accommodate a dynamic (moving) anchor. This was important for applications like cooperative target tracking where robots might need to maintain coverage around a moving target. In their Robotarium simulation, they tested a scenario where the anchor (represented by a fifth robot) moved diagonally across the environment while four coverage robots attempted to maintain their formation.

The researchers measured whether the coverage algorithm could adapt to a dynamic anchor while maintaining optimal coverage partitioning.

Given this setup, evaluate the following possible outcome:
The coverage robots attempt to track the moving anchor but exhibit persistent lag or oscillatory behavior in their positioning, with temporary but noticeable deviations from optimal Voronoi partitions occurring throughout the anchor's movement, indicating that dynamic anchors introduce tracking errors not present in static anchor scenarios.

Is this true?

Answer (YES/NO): NO